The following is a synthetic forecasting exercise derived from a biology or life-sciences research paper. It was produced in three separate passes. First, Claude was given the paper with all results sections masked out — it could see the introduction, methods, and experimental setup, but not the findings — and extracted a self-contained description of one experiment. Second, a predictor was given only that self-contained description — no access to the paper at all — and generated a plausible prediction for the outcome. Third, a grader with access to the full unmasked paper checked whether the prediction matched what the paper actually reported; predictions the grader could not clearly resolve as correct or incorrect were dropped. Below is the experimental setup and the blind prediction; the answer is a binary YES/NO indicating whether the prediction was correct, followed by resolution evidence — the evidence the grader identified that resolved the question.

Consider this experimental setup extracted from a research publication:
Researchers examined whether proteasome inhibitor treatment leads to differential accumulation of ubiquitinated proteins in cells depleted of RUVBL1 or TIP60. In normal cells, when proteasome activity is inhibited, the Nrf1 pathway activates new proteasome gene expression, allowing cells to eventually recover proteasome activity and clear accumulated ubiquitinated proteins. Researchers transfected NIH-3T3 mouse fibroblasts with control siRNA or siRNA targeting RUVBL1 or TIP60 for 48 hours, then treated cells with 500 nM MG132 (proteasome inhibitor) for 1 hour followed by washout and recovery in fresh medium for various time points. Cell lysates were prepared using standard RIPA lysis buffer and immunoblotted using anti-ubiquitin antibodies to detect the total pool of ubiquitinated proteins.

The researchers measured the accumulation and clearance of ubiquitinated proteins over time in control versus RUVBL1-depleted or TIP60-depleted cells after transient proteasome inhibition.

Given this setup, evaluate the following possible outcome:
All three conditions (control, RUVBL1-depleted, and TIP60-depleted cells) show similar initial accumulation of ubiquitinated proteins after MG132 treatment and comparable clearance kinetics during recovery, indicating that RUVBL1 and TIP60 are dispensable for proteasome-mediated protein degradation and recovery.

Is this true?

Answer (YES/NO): NO